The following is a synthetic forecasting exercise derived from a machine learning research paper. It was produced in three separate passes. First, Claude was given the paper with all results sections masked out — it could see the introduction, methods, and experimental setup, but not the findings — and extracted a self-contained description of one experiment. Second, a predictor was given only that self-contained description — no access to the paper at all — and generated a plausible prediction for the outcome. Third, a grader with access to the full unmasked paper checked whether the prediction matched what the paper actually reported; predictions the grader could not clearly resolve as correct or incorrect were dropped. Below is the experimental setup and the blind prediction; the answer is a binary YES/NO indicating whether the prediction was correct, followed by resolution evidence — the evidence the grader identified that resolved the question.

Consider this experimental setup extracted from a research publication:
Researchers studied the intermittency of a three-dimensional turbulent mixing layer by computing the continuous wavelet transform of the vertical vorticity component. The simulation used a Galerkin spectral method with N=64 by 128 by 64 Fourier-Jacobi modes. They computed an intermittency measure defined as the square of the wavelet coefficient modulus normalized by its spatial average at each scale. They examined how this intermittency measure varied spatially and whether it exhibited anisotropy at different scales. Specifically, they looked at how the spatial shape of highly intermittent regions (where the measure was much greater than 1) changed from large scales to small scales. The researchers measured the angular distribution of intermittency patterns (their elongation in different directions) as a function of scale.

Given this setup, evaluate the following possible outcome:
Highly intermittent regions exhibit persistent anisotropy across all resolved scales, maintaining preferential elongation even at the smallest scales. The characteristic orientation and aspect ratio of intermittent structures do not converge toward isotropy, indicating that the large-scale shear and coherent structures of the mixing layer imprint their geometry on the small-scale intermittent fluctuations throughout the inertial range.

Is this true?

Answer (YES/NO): NO